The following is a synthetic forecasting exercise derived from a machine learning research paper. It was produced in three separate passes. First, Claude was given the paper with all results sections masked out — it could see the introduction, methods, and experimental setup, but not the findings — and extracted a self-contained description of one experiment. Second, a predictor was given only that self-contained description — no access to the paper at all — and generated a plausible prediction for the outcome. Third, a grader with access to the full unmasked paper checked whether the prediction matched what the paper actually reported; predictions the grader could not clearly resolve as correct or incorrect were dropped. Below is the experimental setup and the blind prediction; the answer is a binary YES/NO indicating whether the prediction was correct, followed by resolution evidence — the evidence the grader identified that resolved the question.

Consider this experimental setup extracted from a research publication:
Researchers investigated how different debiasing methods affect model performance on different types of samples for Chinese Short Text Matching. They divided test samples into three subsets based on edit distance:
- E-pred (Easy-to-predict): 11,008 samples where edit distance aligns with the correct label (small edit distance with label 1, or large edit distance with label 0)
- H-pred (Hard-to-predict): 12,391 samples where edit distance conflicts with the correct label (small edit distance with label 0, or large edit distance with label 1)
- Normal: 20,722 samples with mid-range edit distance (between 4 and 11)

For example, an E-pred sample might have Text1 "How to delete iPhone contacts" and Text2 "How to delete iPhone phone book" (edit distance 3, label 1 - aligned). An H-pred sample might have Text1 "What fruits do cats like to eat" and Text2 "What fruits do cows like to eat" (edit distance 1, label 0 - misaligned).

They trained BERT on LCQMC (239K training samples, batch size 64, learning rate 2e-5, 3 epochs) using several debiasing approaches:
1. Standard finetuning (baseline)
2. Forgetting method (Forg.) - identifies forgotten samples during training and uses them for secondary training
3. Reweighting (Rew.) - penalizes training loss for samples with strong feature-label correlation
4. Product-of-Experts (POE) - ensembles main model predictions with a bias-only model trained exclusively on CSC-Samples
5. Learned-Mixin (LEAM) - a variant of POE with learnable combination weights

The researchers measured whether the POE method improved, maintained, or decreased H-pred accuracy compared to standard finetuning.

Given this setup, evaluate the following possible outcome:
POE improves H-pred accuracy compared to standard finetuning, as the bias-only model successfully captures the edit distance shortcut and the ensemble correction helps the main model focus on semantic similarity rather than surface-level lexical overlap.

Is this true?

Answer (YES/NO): YES